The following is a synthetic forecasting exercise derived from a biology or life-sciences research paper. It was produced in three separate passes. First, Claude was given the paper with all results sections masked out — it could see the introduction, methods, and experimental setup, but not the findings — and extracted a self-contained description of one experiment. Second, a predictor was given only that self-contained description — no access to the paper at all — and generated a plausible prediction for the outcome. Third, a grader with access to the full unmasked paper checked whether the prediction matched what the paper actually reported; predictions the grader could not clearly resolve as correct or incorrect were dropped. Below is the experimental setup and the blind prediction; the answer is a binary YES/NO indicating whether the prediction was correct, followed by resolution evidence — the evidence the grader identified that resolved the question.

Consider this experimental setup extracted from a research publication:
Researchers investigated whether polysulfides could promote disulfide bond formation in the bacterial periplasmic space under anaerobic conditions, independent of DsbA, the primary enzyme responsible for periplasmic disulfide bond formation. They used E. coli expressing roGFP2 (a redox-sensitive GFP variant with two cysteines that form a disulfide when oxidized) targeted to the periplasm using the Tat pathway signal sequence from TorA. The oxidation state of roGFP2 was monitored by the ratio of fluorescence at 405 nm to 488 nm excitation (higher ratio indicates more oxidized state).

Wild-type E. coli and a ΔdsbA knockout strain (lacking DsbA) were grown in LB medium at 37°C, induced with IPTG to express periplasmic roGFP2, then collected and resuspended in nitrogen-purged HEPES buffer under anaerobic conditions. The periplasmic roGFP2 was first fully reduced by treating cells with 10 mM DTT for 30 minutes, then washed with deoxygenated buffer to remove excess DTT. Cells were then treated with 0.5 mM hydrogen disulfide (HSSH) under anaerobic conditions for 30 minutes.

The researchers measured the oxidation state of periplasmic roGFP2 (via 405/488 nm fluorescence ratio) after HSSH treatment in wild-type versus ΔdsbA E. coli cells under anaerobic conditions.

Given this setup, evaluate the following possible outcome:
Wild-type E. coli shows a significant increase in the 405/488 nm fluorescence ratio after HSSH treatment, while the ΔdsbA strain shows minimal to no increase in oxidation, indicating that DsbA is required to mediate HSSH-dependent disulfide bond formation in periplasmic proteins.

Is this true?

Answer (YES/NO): NO